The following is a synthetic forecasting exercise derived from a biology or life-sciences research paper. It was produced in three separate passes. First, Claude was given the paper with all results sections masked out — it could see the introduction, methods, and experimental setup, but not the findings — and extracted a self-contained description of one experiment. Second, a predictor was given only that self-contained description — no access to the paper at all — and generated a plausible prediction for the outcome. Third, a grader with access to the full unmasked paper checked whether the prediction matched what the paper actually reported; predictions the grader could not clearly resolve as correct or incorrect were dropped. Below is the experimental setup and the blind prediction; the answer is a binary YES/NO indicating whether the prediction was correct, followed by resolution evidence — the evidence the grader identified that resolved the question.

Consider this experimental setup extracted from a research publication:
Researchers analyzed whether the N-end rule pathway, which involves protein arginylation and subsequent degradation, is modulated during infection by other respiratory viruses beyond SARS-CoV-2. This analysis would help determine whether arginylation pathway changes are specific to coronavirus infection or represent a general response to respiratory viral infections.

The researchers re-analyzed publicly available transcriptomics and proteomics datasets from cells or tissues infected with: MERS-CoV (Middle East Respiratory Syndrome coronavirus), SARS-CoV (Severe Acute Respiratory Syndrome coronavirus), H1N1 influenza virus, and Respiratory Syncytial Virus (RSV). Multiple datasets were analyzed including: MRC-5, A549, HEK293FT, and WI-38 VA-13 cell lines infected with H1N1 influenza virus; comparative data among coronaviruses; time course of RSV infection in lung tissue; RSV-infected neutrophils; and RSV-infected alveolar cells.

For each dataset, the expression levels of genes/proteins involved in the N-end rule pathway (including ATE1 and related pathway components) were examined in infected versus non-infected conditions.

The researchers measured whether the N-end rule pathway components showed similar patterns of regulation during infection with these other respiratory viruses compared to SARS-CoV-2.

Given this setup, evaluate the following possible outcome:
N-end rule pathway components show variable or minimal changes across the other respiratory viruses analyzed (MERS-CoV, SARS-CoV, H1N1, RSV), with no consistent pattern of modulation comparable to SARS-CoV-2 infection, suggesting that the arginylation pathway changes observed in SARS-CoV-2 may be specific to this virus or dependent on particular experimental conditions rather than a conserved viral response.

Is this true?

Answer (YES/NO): NO